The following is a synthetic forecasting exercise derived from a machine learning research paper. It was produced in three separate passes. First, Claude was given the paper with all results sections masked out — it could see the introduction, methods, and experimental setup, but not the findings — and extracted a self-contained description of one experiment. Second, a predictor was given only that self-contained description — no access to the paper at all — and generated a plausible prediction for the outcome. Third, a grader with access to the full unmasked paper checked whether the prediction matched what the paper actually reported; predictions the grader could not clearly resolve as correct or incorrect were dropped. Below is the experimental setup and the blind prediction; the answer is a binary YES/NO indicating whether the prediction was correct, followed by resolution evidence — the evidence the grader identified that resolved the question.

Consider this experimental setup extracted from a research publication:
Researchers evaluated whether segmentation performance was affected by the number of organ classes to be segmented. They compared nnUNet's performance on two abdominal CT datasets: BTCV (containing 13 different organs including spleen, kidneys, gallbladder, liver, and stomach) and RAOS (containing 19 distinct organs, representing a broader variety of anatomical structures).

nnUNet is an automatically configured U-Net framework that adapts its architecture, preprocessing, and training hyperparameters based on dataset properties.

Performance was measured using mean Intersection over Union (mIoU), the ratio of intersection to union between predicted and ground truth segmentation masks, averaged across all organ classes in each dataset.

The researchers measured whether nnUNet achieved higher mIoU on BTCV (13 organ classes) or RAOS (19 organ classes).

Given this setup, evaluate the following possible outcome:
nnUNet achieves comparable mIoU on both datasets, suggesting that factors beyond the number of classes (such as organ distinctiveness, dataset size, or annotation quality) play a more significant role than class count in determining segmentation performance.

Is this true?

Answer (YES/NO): YES